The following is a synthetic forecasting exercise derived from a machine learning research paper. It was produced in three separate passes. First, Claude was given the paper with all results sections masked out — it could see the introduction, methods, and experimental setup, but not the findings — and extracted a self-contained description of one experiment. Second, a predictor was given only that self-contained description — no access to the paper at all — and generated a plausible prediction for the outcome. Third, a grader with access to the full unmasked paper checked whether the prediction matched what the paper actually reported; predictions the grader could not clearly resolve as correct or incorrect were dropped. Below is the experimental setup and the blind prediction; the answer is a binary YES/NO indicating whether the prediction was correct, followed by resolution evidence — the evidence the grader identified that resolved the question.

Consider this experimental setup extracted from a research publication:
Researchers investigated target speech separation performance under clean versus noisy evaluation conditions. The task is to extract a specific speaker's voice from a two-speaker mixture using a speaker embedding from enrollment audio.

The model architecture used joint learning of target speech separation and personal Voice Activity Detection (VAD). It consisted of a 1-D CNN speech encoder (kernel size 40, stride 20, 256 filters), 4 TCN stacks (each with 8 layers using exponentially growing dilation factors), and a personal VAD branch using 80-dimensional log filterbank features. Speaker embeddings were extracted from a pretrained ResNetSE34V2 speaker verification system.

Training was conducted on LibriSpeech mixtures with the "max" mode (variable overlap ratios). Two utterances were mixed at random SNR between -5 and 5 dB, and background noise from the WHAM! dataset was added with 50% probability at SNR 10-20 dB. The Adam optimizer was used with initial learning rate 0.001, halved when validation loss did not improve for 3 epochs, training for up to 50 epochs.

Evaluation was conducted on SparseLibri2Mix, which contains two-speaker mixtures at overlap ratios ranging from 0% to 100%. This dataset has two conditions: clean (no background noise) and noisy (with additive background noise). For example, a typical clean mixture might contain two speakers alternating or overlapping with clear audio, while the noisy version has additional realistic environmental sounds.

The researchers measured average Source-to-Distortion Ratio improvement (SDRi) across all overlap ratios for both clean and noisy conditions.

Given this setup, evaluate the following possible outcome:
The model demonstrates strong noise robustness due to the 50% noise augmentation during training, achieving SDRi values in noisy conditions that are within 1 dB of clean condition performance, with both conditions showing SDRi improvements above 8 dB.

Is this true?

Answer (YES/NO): NO